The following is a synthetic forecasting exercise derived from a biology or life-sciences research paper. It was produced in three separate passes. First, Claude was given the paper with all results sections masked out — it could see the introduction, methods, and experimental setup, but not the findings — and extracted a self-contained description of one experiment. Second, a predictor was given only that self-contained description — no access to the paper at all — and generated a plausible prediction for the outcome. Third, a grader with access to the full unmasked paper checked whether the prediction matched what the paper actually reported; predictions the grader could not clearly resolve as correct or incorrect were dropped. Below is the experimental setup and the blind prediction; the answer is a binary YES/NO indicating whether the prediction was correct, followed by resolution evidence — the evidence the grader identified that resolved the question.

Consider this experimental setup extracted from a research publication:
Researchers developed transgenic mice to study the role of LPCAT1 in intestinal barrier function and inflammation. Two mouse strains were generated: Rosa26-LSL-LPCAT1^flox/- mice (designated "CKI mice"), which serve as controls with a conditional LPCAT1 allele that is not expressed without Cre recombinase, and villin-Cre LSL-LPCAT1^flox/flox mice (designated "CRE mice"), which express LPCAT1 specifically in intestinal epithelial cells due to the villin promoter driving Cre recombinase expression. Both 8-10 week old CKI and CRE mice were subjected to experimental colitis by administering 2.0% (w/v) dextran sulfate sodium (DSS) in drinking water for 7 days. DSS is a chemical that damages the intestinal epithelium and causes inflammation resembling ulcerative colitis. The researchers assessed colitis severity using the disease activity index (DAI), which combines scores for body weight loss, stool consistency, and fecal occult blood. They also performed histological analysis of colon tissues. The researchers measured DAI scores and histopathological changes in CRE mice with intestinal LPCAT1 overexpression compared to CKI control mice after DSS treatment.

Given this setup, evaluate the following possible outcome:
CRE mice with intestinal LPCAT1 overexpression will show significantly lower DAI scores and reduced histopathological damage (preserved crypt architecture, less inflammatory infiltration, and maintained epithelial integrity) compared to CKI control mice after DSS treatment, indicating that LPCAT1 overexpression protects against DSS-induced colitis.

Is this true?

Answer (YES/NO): NO